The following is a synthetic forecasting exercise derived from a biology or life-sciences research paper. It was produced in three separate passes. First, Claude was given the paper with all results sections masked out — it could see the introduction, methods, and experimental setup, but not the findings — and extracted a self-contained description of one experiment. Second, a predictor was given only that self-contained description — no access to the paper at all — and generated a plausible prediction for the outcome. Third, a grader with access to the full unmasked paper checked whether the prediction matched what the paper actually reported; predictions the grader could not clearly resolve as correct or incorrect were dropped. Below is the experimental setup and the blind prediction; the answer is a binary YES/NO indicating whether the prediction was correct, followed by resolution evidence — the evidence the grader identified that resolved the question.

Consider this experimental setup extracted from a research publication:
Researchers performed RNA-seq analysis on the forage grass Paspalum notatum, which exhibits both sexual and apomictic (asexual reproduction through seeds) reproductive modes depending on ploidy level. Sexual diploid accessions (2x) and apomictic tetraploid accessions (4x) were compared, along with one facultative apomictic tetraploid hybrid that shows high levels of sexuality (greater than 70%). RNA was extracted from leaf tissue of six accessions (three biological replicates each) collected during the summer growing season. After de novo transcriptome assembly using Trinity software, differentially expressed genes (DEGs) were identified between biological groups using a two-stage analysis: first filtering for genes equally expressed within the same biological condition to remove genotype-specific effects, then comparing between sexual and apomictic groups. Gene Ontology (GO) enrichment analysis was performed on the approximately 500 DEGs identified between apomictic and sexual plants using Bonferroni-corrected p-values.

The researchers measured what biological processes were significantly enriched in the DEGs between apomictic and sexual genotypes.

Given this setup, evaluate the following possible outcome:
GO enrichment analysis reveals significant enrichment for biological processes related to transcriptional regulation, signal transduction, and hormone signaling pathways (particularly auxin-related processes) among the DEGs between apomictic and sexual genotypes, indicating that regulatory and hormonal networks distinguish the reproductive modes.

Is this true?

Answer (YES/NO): NO